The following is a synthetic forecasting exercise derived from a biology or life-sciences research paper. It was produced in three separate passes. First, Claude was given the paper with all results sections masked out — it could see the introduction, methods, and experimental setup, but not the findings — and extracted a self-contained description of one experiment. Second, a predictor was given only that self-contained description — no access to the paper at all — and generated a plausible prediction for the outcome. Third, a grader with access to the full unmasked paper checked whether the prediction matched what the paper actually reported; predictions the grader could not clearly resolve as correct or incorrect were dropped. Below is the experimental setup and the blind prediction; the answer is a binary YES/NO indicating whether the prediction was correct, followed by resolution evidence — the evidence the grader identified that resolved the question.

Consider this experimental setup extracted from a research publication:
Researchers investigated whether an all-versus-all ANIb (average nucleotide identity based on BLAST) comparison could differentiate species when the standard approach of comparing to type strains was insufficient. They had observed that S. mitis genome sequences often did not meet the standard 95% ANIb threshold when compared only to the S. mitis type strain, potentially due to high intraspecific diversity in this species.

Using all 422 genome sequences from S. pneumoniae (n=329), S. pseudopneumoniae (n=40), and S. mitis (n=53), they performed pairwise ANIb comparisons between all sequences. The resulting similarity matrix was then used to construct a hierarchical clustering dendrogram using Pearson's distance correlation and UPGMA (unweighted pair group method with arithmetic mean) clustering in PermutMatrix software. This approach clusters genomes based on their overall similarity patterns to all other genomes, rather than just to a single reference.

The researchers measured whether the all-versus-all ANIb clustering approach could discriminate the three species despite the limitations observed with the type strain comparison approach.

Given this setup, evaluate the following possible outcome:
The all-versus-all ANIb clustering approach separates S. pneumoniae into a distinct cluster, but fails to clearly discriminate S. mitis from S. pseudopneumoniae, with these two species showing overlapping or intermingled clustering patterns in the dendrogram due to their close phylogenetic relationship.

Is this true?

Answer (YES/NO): NO